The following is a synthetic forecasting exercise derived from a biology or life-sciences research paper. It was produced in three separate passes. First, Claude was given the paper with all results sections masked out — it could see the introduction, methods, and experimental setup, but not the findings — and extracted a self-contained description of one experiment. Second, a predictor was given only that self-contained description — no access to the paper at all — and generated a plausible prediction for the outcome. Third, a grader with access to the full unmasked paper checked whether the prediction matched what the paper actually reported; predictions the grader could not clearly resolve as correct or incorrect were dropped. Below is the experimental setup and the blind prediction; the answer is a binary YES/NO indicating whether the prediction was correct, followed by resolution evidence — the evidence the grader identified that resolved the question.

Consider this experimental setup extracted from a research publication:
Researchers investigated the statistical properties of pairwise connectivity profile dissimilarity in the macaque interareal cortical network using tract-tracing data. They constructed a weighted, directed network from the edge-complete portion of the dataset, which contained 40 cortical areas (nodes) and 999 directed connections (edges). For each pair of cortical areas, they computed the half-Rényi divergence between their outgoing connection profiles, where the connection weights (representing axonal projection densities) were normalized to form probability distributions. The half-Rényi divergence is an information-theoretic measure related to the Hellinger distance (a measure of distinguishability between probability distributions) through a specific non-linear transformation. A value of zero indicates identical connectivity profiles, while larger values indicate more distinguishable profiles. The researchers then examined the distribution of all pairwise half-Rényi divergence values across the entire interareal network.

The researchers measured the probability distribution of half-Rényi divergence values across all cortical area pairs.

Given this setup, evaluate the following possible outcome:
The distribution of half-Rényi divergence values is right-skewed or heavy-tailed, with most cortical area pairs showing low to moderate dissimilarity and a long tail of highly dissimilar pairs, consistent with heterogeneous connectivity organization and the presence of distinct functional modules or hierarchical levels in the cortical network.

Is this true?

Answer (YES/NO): NO